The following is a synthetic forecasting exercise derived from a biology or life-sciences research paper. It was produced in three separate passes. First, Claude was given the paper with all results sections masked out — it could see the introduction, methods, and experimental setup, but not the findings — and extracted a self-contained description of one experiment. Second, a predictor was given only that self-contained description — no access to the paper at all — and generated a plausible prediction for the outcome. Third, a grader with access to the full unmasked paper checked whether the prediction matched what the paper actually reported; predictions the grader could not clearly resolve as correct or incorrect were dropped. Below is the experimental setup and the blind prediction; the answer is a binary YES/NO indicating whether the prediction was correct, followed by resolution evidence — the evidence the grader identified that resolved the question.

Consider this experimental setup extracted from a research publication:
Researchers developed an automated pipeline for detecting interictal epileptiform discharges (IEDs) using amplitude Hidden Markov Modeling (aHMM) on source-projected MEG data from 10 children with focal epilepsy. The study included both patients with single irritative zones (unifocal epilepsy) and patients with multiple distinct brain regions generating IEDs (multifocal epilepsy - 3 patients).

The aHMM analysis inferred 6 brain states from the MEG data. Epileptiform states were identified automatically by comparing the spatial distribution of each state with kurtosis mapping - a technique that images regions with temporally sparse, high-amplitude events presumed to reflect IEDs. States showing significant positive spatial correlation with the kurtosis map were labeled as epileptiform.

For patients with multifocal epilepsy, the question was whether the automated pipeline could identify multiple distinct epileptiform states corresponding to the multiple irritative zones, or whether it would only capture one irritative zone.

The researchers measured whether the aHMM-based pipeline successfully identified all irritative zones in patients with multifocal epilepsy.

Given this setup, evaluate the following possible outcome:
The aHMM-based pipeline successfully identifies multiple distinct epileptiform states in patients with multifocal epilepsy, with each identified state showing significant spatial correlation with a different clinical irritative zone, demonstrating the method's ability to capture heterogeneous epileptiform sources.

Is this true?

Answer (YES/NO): NO